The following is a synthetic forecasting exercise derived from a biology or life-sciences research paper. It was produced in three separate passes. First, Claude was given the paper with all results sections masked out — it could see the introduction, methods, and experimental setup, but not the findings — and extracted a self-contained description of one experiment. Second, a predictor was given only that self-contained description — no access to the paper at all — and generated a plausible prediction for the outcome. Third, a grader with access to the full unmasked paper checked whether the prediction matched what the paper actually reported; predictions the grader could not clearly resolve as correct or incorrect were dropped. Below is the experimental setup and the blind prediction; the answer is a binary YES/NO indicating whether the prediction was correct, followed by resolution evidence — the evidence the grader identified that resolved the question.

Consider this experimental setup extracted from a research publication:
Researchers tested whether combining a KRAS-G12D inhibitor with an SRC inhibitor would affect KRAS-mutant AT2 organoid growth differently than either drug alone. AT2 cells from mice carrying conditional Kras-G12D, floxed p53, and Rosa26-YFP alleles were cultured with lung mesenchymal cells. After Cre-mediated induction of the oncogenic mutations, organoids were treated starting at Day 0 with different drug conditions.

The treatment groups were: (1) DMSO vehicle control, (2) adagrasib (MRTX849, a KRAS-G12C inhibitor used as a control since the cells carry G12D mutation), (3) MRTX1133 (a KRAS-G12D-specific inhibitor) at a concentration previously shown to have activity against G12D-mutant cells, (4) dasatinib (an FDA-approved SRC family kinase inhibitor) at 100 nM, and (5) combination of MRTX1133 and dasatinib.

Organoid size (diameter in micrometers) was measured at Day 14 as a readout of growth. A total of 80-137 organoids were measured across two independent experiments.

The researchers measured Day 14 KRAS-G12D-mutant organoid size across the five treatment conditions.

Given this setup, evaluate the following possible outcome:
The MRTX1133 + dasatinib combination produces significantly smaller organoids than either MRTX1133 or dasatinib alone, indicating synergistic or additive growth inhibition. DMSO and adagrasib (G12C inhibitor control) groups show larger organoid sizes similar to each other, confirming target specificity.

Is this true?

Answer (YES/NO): YES